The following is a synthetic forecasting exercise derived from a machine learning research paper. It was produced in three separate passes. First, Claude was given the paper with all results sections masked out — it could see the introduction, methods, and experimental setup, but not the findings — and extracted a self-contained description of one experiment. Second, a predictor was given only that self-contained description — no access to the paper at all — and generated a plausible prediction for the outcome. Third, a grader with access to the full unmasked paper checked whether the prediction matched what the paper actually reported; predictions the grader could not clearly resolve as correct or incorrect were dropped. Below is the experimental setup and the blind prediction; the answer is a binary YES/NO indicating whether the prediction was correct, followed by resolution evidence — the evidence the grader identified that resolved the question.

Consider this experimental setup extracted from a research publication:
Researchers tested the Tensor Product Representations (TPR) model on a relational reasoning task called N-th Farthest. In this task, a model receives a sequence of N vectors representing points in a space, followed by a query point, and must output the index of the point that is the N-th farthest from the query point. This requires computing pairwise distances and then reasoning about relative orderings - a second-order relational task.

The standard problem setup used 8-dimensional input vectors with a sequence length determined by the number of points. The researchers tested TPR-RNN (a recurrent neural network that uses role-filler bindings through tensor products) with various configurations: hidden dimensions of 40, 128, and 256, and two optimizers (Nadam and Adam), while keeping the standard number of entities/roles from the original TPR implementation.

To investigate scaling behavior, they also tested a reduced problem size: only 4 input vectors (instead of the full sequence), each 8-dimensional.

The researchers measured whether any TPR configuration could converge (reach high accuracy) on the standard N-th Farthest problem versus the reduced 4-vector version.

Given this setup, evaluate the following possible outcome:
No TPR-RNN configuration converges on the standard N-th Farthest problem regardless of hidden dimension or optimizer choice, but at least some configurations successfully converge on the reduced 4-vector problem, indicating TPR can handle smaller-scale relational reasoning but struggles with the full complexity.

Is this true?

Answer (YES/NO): YES